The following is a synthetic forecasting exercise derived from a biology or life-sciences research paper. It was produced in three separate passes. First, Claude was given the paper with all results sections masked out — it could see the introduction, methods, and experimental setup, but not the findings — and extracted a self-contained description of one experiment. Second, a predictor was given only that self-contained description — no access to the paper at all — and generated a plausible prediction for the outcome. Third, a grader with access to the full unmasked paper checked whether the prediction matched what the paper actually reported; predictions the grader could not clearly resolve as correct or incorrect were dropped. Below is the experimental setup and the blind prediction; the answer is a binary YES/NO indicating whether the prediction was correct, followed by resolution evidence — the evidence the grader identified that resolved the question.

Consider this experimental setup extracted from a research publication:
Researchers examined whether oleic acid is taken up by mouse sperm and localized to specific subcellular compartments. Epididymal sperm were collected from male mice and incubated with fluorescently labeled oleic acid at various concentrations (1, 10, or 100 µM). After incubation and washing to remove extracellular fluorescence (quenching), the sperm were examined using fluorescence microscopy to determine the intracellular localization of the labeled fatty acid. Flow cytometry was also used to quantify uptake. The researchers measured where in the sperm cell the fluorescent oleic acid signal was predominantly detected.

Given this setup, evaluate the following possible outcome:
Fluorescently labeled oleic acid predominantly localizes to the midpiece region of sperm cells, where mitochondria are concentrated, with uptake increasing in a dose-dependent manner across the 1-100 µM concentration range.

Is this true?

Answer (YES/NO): YES